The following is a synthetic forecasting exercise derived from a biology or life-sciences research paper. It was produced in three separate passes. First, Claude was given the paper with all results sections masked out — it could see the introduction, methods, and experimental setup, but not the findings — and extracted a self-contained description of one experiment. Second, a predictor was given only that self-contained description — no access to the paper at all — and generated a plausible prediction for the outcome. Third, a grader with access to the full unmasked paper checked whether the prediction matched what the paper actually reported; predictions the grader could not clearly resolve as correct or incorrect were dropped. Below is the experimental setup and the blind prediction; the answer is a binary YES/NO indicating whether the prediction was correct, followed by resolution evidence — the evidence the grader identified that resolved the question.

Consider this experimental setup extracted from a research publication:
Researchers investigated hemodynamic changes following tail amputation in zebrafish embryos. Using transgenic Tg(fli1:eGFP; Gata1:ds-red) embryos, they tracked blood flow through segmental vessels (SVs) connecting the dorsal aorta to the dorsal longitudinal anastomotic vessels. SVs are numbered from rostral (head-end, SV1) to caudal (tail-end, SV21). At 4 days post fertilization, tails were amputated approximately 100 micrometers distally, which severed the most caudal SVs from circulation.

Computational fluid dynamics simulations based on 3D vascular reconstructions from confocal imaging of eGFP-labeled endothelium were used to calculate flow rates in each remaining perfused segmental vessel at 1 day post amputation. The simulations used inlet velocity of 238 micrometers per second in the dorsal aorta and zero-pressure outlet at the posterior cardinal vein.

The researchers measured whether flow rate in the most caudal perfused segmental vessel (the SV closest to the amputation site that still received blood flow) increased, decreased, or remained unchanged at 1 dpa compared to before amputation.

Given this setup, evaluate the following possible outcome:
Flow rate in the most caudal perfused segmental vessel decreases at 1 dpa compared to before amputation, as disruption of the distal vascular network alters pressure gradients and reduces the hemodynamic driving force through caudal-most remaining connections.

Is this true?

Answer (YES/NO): YES